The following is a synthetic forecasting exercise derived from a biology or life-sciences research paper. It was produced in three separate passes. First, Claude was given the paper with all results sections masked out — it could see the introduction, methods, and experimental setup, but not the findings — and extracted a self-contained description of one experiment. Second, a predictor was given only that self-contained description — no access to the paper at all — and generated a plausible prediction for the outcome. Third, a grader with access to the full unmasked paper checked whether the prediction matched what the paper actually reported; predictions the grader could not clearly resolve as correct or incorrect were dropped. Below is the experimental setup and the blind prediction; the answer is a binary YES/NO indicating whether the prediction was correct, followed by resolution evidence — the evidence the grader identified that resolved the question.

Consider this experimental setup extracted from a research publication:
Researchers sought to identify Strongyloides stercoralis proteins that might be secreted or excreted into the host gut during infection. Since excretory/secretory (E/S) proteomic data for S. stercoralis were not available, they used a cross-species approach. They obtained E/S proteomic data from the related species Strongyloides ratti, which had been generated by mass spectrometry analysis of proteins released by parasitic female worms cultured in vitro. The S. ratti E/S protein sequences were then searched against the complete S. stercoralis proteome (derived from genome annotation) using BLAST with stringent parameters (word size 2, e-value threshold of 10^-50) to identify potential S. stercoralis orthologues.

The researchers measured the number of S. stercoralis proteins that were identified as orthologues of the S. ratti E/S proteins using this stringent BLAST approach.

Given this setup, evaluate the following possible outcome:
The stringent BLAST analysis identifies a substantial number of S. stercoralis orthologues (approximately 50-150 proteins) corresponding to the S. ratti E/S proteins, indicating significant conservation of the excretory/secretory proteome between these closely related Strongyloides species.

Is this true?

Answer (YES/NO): NO